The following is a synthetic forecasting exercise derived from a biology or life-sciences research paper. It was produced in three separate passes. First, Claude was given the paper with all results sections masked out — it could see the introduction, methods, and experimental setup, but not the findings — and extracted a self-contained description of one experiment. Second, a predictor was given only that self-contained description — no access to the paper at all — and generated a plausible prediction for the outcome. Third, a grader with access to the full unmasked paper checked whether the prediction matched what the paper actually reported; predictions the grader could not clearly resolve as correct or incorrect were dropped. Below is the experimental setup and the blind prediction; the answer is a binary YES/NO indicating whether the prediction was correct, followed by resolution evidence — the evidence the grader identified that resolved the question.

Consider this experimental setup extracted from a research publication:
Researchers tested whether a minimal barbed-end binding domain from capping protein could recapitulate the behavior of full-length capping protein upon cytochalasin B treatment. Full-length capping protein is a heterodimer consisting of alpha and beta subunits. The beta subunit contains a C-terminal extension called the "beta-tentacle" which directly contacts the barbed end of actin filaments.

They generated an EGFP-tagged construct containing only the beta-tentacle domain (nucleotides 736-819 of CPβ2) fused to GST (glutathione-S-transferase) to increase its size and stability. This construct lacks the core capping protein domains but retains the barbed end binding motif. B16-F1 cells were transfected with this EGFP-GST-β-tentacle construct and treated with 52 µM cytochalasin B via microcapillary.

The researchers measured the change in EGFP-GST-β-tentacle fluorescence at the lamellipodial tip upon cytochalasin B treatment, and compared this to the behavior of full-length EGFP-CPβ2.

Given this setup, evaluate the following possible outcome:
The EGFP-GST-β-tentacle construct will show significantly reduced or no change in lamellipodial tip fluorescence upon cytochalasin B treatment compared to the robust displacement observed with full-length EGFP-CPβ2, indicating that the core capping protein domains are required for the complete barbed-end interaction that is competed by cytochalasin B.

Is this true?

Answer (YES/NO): NO